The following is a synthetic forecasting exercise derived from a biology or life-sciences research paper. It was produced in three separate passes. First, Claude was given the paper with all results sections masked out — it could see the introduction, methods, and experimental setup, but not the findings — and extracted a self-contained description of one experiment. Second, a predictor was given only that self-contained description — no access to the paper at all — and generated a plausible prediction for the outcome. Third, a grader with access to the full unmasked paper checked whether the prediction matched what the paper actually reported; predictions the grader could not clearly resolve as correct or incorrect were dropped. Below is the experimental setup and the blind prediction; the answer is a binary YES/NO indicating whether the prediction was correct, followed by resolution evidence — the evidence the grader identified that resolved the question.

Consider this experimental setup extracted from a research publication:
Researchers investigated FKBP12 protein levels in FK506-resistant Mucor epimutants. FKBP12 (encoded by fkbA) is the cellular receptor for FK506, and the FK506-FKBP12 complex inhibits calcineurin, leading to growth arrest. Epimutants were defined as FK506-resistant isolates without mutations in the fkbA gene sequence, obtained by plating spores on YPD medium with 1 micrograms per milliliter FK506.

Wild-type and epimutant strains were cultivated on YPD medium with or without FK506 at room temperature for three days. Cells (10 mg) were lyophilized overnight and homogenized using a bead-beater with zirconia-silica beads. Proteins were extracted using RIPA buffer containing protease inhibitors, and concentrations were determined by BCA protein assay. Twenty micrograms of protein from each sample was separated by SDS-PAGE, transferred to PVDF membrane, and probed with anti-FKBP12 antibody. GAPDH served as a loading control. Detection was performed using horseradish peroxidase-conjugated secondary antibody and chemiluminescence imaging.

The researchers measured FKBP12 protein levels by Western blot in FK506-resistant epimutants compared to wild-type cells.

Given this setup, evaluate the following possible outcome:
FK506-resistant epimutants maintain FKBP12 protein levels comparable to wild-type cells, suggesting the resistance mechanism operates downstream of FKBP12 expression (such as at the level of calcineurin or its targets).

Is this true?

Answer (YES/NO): NO